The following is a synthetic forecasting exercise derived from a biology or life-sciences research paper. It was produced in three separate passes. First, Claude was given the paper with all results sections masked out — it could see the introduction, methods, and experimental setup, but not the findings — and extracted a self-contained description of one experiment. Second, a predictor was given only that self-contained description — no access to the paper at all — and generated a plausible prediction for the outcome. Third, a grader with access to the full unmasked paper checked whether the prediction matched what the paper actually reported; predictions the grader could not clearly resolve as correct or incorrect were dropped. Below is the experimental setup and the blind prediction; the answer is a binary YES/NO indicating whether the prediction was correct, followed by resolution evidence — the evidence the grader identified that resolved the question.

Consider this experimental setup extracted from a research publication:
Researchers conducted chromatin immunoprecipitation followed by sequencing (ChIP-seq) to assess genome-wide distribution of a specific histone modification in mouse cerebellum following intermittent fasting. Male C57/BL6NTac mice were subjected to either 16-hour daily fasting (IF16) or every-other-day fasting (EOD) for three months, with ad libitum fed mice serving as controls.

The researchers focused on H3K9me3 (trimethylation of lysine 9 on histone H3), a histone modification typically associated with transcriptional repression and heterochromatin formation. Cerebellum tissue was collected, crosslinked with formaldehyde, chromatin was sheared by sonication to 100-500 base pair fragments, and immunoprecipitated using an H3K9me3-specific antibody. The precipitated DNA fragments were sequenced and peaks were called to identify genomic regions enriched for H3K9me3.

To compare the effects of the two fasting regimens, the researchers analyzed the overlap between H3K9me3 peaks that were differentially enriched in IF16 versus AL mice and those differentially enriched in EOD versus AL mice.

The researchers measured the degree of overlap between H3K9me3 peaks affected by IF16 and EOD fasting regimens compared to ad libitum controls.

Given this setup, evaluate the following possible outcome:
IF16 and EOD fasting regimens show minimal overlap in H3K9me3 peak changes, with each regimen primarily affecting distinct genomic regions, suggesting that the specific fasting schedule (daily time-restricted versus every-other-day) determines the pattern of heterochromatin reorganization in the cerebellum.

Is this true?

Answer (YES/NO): YES